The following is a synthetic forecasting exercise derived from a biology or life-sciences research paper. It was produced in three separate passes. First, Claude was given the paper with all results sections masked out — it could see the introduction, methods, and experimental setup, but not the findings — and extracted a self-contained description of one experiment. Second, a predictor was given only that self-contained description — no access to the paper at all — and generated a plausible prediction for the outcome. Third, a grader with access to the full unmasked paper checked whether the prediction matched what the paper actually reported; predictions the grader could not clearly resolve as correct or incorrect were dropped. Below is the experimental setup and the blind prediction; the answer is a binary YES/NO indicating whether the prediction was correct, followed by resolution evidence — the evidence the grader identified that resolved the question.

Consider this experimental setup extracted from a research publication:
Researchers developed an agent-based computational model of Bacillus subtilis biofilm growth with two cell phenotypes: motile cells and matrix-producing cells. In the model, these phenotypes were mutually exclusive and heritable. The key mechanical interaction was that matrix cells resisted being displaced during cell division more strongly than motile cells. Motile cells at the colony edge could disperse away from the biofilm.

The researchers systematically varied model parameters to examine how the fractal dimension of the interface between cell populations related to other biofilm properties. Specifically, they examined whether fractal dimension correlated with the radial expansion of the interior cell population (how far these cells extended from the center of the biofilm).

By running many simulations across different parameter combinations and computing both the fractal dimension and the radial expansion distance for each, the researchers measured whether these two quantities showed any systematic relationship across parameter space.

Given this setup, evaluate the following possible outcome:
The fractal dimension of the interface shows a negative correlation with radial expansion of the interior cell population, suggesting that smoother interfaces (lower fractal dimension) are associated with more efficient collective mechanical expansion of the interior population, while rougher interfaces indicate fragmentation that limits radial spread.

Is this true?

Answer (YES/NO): NO